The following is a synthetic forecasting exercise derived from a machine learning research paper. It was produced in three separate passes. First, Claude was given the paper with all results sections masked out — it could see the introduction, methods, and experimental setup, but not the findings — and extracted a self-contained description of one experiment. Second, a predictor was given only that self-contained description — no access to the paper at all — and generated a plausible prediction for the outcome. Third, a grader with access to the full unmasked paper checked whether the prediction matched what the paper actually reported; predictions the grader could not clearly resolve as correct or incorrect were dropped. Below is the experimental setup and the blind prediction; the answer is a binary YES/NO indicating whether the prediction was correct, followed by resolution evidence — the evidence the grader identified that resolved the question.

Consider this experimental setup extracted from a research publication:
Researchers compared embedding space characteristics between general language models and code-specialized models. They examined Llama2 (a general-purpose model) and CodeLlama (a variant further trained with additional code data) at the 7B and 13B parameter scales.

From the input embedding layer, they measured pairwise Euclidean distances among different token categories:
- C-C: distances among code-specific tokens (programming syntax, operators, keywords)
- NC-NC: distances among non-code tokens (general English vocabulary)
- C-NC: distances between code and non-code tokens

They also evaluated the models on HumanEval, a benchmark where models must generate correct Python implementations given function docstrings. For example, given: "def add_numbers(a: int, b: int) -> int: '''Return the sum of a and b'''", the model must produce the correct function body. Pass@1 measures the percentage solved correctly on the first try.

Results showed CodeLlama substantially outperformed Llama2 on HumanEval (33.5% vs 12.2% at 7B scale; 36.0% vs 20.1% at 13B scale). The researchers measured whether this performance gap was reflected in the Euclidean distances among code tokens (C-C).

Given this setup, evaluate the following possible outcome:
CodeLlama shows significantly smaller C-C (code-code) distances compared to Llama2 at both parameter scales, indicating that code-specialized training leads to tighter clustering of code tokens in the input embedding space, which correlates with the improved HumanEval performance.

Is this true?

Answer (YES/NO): NO